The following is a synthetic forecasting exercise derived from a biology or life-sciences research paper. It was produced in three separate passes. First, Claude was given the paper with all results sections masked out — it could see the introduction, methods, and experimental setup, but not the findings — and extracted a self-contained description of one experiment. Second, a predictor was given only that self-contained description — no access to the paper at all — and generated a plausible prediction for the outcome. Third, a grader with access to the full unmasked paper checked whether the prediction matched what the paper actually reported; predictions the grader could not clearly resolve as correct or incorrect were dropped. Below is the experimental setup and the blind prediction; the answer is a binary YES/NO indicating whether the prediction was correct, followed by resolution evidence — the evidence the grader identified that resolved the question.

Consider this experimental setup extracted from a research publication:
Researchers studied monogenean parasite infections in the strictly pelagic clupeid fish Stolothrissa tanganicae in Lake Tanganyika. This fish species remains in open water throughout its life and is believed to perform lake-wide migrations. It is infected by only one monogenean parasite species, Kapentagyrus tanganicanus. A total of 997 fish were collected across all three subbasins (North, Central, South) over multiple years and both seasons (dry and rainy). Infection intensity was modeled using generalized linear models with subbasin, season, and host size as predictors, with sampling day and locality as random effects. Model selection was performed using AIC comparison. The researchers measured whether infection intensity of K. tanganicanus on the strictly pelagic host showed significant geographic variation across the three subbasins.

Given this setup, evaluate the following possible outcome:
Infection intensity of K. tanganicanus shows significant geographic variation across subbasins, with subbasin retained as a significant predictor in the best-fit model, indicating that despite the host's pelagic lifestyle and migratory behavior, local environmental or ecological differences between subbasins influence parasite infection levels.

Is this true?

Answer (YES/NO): NO